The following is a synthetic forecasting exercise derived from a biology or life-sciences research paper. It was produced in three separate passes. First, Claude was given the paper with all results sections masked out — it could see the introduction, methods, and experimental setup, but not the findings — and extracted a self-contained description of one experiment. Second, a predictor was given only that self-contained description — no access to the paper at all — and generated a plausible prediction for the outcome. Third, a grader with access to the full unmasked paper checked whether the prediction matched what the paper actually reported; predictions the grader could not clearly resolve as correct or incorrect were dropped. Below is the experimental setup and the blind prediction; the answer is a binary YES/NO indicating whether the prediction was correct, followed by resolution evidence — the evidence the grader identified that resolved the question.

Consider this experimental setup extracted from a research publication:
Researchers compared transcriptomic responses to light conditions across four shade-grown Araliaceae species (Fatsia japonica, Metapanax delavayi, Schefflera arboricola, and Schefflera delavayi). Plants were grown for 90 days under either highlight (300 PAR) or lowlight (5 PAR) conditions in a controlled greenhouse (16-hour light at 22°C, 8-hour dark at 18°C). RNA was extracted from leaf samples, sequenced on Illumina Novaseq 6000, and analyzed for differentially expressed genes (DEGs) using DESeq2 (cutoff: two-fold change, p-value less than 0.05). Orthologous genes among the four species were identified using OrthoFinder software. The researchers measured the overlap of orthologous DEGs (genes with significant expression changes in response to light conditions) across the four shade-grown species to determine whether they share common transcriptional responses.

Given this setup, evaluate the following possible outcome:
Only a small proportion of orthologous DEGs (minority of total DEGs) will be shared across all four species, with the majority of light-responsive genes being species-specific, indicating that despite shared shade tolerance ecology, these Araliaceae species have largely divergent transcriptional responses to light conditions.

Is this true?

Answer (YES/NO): YES